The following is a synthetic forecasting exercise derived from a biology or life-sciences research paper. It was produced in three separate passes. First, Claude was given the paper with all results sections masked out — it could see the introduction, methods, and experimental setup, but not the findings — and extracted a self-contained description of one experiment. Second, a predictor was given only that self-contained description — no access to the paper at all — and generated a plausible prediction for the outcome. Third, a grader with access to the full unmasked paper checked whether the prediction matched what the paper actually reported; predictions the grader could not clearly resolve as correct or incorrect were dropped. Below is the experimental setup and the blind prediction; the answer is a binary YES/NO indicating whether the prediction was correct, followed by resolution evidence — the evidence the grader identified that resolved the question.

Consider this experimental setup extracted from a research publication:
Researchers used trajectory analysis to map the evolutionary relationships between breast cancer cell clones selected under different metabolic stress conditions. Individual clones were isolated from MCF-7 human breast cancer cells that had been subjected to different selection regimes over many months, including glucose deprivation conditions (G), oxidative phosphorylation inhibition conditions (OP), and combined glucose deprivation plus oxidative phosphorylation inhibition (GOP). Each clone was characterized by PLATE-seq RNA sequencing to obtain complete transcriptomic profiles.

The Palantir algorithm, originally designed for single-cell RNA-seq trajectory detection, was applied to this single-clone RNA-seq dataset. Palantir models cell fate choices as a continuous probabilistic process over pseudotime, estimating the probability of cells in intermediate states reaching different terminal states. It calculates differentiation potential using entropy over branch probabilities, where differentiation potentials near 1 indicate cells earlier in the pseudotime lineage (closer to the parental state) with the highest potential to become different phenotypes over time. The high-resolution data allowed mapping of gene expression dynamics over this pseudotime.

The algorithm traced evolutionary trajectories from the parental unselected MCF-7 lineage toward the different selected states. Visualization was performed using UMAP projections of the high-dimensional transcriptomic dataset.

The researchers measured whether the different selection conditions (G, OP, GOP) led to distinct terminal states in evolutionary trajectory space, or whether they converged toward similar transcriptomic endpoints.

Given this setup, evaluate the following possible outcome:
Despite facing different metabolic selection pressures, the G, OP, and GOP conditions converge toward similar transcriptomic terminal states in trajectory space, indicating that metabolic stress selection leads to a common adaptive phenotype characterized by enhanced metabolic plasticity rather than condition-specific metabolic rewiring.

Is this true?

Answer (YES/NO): NO